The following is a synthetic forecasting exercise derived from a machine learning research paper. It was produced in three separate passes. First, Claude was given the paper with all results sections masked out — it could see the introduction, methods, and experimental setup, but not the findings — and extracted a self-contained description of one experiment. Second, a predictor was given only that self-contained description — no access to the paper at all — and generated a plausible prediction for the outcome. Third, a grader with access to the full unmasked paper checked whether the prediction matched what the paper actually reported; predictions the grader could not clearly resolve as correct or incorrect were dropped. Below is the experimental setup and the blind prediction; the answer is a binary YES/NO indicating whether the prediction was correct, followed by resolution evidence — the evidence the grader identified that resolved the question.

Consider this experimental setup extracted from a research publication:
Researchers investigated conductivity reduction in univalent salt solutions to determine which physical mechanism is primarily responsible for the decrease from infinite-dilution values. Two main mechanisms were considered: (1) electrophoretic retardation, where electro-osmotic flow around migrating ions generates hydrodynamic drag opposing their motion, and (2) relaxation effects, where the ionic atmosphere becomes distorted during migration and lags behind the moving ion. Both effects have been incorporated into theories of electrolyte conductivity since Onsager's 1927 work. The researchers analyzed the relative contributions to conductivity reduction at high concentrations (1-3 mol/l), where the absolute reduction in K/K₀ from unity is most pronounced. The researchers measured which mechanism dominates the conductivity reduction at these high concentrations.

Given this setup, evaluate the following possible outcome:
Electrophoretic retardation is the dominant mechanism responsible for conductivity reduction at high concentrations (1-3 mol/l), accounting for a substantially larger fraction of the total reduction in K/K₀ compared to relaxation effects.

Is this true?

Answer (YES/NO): YES